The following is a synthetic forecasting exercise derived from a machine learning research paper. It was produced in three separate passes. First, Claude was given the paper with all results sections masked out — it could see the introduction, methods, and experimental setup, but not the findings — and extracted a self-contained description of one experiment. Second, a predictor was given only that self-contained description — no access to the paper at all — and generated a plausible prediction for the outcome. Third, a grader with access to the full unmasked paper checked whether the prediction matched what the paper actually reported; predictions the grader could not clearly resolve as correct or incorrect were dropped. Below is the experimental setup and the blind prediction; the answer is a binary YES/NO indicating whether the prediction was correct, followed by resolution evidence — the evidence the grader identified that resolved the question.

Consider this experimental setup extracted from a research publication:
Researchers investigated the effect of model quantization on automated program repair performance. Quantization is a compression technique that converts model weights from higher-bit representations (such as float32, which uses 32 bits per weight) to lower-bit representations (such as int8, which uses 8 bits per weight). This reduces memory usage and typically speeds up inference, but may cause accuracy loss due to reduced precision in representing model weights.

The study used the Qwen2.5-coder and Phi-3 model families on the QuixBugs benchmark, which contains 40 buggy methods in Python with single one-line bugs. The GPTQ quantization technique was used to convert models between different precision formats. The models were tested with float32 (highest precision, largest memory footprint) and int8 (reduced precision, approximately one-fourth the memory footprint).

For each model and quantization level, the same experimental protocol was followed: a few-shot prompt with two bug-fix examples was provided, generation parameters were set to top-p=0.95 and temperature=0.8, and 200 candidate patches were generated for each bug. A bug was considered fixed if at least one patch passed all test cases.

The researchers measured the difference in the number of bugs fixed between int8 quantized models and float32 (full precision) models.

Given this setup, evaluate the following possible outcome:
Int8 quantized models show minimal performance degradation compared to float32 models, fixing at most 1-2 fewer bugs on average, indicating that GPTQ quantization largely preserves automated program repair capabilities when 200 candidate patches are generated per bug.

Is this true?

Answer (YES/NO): YES